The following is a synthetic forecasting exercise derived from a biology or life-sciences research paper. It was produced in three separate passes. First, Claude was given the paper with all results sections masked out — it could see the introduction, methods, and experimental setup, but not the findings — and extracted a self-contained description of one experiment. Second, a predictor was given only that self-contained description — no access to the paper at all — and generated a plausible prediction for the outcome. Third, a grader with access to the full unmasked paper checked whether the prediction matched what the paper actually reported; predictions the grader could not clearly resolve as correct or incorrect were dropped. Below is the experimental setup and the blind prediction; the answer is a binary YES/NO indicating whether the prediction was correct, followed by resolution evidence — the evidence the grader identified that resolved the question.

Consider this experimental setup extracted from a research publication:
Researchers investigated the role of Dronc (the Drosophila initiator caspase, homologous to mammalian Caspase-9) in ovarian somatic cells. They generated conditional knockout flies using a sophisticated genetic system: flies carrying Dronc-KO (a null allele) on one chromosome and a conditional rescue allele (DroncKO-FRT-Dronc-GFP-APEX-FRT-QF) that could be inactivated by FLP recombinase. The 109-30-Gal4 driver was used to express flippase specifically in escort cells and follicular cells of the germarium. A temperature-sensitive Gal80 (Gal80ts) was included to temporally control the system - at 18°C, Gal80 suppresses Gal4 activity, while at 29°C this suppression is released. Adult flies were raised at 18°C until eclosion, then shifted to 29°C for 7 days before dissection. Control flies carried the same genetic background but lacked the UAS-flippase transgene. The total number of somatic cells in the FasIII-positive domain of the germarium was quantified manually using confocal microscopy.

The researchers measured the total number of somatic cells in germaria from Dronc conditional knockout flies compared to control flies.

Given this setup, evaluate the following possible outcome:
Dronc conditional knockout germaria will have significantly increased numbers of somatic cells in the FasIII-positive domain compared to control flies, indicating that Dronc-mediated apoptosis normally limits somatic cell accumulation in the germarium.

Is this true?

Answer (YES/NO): NO